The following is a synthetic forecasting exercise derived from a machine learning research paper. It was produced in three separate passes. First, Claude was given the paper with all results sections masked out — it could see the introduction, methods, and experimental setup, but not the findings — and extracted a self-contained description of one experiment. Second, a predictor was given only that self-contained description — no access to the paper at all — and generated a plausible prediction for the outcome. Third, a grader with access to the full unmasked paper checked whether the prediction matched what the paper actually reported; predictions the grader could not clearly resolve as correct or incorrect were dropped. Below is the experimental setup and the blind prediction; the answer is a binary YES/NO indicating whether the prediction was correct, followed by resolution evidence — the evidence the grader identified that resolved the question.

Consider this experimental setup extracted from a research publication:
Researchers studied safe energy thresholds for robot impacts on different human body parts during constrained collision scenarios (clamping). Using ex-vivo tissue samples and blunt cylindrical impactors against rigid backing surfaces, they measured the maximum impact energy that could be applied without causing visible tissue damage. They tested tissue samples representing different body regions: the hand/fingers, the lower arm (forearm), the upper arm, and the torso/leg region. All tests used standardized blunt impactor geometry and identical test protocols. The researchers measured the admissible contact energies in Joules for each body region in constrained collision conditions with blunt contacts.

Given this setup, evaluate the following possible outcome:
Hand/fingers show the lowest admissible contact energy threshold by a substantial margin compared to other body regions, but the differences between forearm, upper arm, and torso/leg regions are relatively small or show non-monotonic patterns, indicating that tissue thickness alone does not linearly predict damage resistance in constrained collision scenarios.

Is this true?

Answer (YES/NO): YES